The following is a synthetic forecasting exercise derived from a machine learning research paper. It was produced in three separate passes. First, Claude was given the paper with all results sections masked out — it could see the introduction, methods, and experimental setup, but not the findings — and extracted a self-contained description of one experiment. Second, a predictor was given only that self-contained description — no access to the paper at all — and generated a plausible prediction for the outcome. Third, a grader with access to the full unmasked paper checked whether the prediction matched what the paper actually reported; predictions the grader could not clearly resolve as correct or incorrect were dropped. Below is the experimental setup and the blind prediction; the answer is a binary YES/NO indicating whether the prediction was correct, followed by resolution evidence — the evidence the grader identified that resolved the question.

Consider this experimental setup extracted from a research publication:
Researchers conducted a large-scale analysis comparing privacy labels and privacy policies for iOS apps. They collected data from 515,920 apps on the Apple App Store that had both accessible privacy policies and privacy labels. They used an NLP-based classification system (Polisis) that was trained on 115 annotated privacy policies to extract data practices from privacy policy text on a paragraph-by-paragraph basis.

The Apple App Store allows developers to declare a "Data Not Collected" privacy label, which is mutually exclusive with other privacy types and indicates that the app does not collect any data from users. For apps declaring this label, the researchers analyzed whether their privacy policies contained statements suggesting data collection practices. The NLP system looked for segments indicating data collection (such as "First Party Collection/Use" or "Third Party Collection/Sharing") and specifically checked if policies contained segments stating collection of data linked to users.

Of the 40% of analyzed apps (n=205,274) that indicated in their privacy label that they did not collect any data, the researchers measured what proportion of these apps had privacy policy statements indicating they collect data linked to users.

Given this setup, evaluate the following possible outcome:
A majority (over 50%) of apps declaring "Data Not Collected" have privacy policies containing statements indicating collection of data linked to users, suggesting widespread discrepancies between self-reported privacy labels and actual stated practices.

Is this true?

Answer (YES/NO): YES